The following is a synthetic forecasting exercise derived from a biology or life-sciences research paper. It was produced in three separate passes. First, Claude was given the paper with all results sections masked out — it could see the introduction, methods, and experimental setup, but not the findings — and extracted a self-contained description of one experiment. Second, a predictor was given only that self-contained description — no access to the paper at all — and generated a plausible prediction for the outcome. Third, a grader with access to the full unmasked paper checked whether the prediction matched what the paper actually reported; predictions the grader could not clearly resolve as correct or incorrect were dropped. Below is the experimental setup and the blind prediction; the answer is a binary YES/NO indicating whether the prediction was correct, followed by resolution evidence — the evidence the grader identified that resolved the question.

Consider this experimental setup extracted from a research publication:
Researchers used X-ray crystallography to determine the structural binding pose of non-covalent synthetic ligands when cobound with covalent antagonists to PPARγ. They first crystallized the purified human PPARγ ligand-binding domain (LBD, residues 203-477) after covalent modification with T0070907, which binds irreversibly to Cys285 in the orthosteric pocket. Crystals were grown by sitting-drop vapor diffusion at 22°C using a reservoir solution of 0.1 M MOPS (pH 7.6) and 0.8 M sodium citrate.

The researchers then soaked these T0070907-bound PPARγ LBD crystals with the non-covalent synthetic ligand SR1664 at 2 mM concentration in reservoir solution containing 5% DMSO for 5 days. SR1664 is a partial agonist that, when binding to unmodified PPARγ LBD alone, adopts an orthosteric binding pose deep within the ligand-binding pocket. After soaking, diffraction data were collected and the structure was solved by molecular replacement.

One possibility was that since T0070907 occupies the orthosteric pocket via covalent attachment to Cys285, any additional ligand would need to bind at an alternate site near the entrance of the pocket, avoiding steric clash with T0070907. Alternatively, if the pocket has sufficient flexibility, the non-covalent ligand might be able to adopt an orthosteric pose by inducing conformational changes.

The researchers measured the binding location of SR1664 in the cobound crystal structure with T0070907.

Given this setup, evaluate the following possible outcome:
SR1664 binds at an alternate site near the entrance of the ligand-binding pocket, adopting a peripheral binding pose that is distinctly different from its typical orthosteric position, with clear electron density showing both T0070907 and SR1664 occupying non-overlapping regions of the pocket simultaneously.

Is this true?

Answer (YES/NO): YES